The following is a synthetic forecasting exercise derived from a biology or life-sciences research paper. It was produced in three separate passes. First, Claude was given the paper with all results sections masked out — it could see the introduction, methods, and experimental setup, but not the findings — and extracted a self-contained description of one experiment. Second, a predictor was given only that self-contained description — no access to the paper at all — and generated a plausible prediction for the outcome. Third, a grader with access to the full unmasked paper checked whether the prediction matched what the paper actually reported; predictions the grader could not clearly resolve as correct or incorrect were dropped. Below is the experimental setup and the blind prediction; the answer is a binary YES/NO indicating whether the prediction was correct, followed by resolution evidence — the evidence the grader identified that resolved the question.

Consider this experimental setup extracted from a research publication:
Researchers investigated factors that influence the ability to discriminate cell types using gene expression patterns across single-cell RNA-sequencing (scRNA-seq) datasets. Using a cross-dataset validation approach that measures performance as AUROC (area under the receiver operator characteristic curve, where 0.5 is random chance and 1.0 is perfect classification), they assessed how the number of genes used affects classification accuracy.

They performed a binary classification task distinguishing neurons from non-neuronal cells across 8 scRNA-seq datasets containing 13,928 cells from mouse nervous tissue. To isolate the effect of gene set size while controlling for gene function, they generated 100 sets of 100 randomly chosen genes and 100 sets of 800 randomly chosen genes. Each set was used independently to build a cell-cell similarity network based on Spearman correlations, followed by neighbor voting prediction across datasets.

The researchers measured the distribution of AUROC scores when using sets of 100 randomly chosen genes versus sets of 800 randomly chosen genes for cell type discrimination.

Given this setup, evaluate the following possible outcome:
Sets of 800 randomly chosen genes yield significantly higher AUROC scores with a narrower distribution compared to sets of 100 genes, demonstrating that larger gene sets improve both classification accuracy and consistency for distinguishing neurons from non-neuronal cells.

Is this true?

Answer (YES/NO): YES